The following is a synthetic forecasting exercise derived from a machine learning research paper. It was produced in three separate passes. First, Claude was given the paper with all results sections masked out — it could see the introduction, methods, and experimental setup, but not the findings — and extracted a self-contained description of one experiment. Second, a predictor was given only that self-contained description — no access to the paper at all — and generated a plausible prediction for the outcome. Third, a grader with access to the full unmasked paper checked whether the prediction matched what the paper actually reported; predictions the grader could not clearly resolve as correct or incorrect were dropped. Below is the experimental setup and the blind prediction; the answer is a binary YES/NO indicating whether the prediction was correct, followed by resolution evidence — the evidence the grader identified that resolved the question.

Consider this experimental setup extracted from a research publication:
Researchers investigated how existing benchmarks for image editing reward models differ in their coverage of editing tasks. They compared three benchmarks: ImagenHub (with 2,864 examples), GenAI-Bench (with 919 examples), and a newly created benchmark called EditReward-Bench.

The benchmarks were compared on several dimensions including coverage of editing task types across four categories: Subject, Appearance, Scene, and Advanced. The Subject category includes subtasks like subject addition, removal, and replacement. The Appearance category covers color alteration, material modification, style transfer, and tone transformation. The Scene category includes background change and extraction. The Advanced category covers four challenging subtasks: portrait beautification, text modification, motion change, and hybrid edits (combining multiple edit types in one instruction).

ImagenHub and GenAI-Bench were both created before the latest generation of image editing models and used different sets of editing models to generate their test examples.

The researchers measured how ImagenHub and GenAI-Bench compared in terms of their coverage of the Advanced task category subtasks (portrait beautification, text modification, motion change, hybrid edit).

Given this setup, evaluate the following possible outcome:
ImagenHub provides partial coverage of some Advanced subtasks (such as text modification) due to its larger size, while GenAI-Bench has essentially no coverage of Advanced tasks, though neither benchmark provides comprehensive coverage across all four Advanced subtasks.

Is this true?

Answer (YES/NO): NO